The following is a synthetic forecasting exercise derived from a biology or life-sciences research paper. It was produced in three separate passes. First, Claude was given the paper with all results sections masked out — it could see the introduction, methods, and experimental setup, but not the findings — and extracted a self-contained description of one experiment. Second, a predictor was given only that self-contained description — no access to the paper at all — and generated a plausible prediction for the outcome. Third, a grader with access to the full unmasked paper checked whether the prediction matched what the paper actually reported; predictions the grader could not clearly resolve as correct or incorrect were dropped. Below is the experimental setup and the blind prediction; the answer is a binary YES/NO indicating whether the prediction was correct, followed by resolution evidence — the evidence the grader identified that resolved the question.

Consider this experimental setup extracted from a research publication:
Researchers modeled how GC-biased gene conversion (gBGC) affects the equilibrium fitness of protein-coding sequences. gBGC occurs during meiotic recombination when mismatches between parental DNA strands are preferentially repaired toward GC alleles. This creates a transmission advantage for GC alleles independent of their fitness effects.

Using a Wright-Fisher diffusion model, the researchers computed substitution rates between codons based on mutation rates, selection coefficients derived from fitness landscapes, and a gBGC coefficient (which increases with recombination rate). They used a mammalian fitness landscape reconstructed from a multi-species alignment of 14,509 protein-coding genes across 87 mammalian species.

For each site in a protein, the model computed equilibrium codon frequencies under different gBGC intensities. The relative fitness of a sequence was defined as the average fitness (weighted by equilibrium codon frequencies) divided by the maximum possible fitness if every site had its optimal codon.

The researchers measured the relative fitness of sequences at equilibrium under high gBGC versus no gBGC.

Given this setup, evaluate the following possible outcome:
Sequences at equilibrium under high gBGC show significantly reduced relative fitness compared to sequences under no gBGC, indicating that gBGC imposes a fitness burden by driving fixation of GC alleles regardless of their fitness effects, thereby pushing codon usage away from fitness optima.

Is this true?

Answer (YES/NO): YES